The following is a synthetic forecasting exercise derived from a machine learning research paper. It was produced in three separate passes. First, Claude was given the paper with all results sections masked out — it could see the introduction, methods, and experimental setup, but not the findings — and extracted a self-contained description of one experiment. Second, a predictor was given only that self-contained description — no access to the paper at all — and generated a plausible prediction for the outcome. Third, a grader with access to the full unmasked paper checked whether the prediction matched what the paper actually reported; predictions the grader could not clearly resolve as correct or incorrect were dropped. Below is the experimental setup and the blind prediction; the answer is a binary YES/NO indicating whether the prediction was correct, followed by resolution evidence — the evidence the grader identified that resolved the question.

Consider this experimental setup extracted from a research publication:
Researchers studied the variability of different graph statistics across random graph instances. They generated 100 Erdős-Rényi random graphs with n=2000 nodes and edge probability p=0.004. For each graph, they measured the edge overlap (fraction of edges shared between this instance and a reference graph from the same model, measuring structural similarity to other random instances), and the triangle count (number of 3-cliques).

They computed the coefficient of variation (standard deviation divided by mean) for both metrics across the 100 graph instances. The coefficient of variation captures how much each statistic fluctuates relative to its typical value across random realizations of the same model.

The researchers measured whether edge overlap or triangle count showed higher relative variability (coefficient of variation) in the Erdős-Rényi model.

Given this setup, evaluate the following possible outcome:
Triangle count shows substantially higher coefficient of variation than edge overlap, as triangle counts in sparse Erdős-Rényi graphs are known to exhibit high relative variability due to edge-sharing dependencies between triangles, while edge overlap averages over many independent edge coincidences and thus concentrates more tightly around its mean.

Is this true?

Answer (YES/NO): NO